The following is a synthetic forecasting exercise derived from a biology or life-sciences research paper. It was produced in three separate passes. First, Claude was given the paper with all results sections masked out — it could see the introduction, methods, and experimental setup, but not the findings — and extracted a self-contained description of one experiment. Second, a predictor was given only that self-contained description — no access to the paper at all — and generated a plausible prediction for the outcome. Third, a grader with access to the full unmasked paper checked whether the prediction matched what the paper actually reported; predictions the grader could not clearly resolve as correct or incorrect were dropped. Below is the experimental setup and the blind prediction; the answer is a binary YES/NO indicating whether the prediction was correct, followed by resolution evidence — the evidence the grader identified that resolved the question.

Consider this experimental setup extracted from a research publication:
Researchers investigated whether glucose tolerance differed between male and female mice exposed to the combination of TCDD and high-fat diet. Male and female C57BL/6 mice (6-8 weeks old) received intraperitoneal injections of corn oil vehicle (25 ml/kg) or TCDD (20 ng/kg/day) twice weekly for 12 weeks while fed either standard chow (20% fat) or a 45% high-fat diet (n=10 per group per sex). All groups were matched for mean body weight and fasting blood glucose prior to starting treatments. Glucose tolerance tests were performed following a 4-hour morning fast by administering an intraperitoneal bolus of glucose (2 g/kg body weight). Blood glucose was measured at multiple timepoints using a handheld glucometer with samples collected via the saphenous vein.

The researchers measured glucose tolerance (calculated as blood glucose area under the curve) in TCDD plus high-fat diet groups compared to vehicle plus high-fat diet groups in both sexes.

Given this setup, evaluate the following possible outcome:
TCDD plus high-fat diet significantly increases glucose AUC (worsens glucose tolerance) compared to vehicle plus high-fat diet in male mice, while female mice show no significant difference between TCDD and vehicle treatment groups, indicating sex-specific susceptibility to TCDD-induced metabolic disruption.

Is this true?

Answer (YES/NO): NO